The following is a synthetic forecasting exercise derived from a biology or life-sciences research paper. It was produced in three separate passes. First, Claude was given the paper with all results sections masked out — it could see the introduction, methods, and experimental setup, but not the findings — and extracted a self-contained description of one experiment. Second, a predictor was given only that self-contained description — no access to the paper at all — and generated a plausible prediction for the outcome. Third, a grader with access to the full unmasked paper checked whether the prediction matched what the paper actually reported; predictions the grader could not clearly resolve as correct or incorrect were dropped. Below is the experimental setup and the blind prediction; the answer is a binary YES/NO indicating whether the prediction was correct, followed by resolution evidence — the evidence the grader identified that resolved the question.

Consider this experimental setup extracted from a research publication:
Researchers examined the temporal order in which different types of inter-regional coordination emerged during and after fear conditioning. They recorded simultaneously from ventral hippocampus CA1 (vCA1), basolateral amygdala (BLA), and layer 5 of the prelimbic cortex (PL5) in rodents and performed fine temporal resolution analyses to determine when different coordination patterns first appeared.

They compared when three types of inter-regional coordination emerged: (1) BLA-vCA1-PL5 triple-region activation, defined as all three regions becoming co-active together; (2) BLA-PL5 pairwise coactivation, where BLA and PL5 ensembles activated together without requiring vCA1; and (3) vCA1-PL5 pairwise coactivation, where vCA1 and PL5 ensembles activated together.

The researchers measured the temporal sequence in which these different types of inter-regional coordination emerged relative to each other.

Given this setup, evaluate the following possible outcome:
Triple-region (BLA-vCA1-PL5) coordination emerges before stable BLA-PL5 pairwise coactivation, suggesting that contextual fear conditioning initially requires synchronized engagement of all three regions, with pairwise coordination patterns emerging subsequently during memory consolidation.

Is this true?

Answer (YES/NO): NO